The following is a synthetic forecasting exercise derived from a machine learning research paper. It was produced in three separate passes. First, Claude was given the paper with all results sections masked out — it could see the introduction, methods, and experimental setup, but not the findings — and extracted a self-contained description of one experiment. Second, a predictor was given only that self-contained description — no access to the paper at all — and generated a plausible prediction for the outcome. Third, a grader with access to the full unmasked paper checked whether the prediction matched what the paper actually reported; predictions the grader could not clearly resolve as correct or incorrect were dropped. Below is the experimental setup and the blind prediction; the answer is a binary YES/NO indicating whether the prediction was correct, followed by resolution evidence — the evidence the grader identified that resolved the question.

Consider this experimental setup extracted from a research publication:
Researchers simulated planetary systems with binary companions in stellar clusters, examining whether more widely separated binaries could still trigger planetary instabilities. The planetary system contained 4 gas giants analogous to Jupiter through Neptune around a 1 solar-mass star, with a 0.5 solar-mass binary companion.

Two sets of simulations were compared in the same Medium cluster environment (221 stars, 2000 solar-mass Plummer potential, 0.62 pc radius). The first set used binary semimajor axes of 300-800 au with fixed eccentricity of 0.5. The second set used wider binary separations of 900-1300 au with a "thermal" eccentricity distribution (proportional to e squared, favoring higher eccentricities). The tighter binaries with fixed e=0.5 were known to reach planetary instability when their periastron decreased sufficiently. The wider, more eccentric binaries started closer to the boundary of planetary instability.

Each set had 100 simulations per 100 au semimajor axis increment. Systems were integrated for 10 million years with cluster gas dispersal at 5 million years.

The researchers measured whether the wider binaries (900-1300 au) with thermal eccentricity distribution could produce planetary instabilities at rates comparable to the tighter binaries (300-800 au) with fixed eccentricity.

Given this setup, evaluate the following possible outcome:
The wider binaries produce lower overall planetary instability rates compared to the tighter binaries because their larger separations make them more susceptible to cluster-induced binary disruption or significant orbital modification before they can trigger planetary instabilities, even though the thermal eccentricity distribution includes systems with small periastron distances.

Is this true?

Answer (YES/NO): NO